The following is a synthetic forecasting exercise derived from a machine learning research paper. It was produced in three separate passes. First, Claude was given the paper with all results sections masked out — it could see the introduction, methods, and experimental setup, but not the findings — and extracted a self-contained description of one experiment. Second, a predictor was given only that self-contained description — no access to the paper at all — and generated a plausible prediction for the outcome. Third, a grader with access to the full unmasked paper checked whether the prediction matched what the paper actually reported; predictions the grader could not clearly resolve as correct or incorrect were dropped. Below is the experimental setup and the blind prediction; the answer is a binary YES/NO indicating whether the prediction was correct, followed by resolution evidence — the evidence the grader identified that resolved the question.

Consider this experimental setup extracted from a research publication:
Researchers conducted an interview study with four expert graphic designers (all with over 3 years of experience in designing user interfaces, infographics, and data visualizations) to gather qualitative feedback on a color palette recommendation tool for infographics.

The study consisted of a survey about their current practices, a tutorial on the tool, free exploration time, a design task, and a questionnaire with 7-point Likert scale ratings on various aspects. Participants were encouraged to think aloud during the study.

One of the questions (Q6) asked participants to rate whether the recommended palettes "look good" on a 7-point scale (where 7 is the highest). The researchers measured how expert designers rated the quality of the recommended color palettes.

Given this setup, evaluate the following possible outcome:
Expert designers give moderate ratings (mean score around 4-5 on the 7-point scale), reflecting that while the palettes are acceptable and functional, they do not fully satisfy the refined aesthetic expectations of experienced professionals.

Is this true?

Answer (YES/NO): NO